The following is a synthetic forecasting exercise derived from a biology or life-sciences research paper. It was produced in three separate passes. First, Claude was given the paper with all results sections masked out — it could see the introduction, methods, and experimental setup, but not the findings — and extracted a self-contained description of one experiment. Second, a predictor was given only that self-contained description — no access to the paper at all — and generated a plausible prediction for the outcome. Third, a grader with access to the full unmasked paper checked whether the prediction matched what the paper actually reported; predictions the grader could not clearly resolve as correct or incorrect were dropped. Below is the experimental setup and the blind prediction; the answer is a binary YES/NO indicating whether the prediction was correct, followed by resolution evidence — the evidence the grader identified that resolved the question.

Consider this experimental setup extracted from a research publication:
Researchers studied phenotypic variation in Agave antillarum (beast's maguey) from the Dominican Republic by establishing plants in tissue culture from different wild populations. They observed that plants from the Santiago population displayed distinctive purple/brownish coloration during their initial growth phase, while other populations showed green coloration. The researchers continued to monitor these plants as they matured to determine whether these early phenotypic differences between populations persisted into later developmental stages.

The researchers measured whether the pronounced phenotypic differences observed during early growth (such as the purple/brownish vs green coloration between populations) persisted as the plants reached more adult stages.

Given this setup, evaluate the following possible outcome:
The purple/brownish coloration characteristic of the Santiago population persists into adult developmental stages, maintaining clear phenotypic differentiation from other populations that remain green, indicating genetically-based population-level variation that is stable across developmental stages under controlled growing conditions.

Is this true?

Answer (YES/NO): NO